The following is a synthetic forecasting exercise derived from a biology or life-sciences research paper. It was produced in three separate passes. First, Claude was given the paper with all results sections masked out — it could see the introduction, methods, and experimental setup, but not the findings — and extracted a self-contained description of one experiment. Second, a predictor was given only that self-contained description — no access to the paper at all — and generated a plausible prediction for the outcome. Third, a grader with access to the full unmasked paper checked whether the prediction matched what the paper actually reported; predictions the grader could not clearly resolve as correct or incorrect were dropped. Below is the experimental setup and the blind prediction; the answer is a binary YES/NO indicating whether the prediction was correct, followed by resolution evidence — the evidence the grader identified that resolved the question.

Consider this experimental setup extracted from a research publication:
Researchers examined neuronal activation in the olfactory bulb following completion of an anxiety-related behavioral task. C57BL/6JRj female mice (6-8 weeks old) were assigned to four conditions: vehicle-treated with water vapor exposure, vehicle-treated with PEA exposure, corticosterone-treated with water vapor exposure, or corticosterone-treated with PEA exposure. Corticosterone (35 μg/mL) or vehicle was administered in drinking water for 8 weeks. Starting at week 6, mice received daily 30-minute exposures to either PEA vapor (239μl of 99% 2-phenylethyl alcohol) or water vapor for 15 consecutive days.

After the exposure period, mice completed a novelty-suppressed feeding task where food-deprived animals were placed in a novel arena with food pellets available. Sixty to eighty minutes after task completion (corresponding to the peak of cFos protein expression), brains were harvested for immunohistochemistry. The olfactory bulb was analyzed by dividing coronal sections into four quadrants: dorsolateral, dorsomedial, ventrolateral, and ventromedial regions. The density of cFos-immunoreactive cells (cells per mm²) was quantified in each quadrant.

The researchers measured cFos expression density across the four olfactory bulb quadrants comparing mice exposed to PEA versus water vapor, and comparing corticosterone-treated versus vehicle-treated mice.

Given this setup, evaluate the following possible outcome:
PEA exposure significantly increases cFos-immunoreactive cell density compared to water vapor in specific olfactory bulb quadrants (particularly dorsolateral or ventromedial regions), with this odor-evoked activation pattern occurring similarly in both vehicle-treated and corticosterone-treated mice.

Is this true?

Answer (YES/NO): NO